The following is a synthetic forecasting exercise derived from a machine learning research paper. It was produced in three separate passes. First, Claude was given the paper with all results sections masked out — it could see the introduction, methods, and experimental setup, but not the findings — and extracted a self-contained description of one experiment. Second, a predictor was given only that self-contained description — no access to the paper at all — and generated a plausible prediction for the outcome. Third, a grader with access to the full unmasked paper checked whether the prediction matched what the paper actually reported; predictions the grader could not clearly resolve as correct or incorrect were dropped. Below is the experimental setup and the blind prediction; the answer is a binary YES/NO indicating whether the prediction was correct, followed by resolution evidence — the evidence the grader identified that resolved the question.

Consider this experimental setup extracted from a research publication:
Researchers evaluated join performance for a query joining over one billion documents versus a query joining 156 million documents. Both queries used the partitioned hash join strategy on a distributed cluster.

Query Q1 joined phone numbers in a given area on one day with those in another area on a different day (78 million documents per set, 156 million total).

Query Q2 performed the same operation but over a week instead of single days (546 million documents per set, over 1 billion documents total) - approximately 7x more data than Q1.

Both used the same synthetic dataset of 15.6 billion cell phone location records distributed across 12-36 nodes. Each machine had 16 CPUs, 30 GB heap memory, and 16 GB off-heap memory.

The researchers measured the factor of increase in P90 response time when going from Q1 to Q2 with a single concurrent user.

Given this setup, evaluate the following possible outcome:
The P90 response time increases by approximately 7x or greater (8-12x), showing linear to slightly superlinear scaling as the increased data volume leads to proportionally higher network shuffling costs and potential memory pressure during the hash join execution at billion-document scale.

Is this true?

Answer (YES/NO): NO